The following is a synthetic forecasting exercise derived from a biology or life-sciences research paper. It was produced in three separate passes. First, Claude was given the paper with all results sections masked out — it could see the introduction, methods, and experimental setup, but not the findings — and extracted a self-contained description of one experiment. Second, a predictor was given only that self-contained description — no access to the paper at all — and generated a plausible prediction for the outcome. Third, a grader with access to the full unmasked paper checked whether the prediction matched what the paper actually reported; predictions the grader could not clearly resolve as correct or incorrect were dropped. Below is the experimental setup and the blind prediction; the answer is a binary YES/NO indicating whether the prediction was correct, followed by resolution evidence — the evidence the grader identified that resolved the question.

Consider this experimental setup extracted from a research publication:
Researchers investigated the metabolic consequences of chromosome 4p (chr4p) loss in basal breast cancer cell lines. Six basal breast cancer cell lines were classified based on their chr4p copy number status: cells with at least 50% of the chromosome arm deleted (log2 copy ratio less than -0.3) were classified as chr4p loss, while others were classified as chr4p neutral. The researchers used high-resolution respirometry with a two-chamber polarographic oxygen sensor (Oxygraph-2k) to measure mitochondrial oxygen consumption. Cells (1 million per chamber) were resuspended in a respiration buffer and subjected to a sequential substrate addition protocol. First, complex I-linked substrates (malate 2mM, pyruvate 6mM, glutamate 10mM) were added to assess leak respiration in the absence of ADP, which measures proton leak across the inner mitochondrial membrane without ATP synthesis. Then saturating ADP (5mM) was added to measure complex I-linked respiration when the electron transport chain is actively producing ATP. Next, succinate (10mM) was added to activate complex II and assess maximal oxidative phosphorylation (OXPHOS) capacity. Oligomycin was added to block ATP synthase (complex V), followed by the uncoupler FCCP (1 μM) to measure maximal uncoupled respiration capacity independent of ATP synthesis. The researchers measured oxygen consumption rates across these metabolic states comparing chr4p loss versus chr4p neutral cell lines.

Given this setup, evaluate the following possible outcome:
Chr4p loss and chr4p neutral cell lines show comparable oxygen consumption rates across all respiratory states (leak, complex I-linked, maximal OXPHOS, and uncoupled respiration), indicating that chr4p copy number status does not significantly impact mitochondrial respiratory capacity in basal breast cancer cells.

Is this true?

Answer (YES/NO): NO